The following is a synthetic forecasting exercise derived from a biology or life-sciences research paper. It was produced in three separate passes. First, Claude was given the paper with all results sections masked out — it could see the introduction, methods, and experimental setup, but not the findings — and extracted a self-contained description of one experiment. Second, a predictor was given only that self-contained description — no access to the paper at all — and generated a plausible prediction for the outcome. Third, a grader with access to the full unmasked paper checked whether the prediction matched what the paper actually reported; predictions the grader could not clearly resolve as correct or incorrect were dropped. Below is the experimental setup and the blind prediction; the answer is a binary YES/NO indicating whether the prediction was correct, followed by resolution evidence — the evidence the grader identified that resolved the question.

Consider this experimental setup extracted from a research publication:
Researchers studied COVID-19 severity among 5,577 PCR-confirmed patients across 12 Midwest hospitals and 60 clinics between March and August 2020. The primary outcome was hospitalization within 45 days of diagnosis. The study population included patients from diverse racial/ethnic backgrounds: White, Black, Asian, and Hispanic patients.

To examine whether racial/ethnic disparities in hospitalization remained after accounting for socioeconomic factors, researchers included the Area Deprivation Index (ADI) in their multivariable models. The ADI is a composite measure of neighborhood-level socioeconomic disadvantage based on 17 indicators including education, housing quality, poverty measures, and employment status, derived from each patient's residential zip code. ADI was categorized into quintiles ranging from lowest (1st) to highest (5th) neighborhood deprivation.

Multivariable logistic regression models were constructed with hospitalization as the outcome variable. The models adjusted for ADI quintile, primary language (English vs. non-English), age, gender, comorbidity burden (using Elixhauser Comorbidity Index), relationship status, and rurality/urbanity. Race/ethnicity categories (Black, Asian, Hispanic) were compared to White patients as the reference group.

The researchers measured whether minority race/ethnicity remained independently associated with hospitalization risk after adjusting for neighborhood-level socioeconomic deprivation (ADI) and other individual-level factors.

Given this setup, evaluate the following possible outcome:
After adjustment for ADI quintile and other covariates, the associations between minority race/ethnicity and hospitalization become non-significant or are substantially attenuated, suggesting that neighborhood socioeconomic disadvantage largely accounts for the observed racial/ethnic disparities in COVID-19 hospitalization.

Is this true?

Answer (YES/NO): NO